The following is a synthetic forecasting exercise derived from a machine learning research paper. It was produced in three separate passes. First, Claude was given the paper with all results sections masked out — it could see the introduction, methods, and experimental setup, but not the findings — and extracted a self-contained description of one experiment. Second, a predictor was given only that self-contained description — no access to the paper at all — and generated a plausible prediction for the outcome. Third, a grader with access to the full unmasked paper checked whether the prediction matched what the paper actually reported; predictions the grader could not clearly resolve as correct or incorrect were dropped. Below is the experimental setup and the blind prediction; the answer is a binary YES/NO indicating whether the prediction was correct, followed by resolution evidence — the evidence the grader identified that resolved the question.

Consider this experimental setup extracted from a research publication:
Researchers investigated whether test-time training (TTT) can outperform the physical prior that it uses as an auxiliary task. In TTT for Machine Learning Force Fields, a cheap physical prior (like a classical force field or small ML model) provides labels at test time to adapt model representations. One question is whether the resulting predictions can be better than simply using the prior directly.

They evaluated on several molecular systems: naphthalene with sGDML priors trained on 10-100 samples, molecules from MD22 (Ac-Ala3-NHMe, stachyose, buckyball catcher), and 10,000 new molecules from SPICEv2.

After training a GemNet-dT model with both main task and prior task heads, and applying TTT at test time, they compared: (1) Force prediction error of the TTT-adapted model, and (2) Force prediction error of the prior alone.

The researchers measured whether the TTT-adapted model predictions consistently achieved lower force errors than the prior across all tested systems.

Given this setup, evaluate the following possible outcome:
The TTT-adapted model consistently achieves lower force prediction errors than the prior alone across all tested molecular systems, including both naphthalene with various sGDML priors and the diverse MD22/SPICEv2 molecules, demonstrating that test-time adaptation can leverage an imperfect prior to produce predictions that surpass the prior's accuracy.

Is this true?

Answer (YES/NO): YES